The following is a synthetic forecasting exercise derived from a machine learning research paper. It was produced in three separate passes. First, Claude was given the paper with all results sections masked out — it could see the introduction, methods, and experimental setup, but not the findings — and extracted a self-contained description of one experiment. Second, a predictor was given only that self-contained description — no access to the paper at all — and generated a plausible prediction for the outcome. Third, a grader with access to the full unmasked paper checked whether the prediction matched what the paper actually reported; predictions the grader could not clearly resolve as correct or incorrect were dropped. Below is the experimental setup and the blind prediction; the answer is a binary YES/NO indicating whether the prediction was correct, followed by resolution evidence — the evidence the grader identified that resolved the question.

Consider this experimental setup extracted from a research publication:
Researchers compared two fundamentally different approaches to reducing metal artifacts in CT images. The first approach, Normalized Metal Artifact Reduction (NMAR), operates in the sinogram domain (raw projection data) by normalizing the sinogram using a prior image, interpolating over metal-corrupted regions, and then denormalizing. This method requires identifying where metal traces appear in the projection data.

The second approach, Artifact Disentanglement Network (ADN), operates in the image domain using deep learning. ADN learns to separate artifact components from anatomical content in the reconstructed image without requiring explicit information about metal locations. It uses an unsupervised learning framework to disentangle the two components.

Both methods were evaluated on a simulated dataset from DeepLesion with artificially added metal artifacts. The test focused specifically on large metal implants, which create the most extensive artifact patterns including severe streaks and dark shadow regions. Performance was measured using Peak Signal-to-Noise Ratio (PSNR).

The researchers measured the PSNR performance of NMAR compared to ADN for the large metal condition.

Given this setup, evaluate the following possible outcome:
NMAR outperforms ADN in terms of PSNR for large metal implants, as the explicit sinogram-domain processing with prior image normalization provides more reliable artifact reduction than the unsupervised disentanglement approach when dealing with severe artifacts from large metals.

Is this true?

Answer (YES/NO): NO